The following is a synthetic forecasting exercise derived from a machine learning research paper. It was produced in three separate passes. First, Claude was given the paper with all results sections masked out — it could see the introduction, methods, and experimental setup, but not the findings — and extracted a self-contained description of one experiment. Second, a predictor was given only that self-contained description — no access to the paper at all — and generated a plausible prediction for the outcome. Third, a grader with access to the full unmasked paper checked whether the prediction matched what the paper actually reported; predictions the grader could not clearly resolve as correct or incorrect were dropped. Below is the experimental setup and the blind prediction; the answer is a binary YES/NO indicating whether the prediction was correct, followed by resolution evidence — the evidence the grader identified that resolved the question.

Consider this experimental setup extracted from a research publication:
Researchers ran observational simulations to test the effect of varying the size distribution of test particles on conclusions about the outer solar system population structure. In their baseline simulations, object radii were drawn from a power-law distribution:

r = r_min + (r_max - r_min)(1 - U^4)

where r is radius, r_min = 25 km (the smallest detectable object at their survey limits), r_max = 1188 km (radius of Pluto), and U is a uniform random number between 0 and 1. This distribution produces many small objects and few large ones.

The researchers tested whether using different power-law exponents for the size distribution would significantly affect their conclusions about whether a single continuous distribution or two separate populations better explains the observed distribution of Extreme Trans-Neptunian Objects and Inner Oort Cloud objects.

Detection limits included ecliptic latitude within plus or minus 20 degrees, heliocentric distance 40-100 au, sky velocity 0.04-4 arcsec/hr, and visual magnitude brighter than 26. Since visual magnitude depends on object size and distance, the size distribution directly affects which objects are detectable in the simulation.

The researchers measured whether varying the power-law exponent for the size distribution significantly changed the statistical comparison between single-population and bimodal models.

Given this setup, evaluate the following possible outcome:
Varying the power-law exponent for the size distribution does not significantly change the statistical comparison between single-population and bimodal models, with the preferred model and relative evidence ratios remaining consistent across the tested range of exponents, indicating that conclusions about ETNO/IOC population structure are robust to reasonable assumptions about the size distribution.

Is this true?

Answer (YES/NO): YES